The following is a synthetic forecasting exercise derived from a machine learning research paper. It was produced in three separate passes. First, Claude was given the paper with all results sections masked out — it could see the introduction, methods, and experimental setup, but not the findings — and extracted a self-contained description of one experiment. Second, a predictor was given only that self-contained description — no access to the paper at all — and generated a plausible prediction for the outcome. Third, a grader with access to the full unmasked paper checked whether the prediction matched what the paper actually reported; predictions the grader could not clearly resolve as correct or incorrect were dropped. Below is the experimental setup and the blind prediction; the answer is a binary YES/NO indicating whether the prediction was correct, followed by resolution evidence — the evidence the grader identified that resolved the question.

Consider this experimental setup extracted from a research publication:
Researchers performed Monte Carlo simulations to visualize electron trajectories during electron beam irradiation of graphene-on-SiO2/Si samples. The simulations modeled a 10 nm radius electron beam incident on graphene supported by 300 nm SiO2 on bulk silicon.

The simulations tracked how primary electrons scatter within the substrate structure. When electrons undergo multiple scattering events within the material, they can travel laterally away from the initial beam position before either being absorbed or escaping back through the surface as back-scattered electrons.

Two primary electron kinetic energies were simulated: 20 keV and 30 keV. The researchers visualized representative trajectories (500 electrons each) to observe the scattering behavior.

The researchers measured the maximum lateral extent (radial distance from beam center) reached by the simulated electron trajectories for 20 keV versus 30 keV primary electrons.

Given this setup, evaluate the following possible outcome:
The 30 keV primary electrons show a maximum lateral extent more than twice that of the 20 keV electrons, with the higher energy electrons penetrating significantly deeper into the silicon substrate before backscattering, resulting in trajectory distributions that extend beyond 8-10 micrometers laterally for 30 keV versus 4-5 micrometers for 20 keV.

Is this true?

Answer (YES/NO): NO